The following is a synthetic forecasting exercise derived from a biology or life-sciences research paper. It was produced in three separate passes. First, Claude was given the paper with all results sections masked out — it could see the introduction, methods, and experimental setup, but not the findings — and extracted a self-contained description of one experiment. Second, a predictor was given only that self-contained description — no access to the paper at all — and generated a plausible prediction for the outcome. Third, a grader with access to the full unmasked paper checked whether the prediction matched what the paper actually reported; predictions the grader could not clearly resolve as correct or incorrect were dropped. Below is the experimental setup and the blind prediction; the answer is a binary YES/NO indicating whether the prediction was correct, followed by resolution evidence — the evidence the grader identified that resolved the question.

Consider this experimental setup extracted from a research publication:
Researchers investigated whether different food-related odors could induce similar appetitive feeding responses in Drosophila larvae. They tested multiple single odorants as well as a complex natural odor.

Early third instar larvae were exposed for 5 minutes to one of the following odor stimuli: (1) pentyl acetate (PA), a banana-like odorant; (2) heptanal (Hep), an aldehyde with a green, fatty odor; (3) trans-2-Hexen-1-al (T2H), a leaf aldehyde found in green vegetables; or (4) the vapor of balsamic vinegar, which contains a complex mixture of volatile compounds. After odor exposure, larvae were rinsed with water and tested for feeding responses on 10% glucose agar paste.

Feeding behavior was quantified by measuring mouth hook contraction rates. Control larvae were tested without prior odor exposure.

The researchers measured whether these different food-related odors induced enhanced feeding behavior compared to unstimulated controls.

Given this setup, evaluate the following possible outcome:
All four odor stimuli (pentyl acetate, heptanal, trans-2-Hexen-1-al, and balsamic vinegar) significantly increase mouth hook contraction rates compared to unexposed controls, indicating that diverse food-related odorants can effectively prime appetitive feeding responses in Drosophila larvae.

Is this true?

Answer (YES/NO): YES